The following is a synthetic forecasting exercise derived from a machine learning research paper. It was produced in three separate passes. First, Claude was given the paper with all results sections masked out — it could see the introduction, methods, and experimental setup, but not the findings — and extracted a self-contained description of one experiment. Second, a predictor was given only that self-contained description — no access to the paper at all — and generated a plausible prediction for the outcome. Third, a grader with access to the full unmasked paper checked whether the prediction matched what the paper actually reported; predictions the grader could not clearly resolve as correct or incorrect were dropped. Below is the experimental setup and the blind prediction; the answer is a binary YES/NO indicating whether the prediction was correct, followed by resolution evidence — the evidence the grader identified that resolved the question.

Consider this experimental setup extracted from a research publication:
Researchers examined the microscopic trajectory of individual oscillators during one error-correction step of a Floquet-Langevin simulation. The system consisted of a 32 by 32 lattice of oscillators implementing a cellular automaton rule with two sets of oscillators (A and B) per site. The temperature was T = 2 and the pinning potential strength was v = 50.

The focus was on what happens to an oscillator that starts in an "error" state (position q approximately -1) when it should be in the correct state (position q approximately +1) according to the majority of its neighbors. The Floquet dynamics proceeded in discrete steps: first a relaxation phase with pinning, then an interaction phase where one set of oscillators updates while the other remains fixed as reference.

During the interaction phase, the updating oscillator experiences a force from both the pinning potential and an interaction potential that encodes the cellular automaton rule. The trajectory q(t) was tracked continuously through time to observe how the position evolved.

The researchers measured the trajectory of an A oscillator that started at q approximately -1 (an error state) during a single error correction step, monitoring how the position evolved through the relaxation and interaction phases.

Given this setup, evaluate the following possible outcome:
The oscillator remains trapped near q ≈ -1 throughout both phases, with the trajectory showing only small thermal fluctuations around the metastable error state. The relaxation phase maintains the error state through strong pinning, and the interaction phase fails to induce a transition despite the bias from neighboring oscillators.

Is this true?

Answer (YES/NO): NO